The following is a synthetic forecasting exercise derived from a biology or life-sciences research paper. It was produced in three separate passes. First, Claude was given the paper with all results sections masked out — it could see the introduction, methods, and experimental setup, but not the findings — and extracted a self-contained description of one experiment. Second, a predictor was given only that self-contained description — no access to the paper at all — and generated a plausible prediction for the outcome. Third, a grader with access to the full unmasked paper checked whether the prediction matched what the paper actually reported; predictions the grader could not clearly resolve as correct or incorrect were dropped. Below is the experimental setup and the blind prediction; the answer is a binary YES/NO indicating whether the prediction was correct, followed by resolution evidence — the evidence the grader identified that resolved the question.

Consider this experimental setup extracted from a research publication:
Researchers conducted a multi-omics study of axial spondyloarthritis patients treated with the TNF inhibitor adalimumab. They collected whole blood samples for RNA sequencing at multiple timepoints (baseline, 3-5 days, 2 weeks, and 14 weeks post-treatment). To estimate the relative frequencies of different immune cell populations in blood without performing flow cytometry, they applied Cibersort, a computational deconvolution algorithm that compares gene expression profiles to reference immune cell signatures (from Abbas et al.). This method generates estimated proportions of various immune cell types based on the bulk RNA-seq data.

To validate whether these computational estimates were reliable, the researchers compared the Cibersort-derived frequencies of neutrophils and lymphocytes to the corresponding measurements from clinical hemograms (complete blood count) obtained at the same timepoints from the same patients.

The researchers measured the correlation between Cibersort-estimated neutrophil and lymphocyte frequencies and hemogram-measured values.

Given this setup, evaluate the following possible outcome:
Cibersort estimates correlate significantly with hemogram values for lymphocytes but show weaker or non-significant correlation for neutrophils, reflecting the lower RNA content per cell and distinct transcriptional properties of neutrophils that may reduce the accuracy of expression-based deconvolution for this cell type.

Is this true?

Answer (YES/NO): NO